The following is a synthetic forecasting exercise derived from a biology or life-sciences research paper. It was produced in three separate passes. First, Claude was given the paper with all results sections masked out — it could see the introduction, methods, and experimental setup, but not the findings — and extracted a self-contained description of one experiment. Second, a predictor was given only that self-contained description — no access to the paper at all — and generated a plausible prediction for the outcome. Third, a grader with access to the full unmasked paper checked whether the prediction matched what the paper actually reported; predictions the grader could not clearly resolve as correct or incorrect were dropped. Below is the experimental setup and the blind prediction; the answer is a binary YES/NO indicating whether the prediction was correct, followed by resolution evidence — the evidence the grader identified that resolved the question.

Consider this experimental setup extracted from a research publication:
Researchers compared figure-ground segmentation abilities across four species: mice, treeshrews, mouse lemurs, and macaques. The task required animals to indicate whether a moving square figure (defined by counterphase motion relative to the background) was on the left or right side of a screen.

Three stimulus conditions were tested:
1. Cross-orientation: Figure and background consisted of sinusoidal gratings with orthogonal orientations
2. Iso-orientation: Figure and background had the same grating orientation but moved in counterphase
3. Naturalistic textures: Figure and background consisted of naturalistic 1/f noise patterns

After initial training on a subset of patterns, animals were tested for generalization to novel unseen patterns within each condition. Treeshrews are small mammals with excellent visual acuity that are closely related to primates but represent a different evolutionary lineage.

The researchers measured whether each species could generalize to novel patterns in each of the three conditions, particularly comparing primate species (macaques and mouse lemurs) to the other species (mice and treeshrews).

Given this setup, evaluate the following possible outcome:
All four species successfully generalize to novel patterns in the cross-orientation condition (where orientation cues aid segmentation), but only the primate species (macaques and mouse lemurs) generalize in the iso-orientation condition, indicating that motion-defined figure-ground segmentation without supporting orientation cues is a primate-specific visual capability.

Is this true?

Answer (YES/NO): NO